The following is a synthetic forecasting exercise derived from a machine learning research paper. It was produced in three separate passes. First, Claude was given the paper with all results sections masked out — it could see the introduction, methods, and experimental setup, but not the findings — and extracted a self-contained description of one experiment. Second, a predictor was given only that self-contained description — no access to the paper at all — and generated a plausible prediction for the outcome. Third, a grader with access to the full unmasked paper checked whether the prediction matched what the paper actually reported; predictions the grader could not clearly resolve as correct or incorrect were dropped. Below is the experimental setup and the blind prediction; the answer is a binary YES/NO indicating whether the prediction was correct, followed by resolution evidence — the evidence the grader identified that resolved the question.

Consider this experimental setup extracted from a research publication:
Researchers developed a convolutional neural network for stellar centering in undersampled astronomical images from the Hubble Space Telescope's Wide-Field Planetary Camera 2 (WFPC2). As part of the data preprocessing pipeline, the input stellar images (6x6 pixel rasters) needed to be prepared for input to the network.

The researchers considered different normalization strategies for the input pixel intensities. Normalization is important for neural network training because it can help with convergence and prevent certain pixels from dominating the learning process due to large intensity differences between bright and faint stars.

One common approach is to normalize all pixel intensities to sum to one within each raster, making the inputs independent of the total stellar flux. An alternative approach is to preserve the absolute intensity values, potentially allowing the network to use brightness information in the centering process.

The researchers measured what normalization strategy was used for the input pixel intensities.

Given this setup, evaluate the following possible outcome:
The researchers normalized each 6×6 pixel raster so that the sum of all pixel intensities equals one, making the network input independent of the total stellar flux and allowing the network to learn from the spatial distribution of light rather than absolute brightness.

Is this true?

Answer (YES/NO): YES